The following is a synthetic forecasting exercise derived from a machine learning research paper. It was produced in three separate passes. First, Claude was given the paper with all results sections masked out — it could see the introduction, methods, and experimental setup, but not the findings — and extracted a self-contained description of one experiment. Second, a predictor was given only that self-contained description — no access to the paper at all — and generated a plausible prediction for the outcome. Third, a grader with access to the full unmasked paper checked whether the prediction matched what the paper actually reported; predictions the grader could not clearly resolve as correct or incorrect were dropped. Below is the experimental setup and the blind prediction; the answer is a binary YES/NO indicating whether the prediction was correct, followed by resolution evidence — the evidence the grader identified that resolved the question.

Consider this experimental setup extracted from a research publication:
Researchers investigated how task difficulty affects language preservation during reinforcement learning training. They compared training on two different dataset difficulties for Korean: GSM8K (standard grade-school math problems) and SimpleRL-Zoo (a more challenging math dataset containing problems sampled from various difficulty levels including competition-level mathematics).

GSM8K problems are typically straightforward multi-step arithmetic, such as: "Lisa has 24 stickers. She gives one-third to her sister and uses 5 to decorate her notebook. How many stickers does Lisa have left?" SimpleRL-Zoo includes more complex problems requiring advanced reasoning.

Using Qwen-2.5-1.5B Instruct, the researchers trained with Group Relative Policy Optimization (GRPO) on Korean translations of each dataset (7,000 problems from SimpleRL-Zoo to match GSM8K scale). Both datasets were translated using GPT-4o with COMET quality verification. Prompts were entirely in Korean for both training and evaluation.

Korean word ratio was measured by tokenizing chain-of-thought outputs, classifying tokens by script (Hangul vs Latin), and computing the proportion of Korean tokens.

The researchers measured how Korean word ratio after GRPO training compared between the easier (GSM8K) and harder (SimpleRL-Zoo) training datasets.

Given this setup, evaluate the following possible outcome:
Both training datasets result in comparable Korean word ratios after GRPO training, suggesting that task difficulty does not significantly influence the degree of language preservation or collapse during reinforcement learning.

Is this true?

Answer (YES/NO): NO